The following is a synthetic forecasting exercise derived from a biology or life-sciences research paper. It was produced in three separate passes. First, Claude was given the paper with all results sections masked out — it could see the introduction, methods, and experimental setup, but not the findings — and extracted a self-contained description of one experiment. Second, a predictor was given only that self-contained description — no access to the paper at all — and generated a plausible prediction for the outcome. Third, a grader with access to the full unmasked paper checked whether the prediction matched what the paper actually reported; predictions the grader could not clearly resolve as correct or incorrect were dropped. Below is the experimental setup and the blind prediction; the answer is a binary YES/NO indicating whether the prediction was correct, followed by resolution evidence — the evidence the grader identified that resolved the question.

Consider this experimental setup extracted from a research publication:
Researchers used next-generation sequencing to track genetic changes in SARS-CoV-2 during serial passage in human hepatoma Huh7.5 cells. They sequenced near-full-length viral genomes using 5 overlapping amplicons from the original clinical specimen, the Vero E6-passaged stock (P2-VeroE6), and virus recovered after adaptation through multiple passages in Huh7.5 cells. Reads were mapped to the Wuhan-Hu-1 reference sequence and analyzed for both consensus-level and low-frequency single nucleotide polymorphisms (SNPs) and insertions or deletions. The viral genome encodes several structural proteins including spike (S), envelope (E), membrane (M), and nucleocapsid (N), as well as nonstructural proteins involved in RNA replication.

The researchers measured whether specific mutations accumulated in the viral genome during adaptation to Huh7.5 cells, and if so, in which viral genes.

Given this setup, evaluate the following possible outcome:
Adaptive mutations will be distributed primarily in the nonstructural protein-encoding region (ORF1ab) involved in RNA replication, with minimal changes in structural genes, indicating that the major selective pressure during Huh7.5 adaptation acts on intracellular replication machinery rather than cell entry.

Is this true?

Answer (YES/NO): NO